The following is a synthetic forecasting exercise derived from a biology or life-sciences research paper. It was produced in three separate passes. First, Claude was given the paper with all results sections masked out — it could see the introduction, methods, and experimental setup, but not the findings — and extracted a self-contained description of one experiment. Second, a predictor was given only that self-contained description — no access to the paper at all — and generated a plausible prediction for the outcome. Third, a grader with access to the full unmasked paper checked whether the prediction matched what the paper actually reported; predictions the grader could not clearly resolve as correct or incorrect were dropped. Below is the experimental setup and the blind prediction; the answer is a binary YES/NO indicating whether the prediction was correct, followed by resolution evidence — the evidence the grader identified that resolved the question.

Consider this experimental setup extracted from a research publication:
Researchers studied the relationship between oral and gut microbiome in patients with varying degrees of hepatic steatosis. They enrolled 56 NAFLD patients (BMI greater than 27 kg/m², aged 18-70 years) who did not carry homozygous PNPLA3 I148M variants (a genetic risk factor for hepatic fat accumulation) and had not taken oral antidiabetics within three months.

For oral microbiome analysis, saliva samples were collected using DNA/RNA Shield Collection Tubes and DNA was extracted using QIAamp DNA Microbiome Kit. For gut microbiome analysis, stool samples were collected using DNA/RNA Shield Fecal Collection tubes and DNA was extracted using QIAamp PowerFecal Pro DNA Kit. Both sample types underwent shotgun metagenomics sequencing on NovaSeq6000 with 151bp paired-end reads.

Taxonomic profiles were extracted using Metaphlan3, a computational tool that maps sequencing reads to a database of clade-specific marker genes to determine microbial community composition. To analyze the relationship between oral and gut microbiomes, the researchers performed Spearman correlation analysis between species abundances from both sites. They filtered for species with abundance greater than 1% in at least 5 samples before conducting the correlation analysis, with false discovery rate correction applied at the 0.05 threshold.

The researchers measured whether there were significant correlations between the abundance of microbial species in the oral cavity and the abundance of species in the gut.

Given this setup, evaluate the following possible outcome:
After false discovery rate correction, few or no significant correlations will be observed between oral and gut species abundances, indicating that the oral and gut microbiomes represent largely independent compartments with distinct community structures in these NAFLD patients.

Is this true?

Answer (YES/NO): NO